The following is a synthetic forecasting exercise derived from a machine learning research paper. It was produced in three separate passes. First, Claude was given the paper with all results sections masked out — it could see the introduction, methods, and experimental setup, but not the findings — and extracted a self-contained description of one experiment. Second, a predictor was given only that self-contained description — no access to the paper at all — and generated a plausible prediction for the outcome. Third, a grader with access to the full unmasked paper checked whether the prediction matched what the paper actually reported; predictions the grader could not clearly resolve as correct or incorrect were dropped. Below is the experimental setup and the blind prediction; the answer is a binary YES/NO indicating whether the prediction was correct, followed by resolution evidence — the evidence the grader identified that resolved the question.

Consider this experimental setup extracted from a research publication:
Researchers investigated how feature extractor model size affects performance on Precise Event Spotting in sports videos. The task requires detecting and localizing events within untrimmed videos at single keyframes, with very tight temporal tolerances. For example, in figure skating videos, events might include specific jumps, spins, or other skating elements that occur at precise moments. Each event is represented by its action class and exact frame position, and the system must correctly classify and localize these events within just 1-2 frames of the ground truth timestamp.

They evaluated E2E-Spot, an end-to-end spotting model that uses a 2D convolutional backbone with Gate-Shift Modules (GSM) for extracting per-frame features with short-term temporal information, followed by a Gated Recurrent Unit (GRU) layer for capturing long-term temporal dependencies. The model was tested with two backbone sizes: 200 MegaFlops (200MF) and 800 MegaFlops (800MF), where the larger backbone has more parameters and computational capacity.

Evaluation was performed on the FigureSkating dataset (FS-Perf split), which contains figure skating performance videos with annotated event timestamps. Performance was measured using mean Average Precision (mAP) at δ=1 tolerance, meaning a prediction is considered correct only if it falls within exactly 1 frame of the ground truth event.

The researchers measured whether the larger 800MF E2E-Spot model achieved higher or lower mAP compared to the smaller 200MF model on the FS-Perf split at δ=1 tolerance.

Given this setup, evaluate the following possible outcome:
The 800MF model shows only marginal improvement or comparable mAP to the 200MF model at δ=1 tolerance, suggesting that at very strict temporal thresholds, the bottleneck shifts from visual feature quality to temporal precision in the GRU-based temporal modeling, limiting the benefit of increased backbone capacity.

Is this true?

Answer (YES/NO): NO